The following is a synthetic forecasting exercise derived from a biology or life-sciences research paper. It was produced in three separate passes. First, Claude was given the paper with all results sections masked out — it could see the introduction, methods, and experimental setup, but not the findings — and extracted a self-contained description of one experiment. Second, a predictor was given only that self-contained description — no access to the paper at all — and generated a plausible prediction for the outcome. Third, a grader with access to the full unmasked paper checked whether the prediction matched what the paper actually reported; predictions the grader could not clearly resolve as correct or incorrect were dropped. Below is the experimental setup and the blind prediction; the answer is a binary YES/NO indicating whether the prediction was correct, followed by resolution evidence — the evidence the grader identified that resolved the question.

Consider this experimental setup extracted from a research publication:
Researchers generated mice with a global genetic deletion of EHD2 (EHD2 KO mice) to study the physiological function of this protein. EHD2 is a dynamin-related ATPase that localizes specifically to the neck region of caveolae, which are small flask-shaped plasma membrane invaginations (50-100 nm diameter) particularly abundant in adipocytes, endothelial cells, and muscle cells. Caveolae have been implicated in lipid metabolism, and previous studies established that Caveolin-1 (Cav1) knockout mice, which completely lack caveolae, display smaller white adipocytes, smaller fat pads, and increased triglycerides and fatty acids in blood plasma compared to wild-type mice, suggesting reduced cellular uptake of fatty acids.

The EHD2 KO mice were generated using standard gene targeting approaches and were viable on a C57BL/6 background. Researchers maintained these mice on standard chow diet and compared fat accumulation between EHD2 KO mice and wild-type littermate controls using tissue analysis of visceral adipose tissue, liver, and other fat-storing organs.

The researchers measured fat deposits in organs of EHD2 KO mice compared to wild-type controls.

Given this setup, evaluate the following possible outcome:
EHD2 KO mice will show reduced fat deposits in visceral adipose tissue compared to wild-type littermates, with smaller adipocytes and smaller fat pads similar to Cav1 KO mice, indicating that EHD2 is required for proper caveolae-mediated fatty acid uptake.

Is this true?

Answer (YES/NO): NO